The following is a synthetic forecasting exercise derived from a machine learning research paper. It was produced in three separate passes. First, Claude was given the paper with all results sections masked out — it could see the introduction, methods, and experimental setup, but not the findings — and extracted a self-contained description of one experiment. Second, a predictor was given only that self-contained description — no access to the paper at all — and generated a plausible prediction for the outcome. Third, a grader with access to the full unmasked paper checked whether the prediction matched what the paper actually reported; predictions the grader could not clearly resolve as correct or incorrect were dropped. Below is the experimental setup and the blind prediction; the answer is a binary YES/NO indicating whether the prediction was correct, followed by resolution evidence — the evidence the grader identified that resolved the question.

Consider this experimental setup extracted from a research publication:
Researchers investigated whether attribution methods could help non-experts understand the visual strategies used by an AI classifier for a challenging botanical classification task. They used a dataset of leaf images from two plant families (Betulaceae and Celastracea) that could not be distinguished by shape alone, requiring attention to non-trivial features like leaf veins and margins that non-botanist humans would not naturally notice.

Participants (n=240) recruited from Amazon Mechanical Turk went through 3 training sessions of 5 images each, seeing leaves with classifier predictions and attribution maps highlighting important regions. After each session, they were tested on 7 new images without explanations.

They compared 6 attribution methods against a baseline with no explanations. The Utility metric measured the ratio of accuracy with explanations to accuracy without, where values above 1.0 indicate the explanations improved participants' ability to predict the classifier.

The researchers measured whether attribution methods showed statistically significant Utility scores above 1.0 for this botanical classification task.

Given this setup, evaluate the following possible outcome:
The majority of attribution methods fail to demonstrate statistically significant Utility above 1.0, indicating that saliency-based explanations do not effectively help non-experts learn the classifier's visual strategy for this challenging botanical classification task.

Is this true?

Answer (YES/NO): NO